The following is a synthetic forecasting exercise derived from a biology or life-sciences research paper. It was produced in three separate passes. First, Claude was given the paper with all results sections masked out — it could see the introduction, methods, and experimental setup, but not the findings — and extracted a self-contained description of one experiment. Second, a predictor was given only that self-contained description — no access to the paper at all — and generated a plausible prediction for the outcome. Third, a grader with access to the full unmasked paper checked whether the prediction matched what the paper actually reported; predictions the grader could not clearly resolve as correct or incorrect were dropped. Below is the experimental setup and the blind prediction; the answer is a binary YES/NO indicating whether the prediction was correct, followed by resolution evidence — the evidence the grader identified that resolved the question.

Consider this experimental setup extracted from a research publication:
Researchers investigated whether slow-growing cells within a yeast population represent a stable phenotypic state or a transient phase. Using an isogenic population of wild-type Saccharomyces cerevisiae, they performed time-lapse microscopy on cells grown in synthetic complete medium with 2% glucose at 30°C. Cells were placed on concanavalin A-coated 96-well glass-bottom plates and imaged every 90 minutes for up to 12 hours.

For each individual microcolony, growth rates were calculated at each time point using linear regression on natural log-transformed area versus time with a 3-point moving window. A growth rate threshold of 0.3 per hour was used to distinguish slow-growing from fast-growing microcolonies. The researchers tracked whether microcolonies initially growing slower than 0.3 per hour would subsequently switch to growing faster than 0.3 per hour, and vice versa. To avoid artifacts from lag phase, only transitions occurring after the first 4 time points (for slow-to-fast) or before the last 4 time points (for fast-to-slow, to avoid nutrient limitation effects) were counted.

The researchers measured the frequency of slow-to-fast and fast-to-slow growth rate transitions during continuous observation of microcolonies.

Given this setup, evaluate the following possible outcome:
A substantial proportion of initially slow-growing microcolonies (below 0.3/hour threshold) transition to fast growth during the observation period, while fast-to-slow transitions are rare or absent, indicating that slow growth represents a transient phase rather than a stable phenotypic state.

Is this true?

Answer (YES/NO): NO